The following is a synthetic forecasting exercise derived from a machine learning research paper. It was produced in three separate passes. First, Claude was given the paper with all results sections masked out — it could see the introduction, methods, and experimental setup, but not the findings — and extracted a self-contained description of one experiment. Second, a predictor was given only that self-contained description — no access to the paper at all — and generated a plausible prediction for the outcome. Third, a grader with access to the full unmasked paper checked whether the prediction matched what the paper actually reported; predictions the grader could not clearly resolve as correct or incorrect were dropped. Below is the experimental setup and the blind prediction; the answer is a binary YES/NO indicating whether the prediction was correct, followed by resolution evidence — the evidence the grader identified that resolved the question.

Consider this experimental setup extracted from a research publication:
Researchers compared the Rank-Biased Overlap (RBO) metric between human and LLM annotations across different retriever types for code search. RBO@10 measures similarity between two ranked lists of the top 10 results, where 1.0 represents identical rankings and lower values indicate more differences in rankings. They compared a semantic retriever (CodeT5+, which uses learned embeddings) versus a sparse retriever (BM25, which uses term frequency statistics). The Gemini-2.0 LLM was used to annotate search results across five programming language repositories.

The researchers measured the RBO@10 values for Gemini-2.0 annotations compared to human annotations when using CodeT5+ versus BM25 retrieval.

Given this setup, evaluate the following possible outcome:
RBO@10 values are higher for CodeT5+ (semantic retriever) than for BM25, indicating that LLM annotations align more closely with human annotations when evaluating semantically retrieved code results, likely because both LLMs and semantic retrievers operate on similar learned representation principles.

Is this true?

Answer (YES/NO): NO